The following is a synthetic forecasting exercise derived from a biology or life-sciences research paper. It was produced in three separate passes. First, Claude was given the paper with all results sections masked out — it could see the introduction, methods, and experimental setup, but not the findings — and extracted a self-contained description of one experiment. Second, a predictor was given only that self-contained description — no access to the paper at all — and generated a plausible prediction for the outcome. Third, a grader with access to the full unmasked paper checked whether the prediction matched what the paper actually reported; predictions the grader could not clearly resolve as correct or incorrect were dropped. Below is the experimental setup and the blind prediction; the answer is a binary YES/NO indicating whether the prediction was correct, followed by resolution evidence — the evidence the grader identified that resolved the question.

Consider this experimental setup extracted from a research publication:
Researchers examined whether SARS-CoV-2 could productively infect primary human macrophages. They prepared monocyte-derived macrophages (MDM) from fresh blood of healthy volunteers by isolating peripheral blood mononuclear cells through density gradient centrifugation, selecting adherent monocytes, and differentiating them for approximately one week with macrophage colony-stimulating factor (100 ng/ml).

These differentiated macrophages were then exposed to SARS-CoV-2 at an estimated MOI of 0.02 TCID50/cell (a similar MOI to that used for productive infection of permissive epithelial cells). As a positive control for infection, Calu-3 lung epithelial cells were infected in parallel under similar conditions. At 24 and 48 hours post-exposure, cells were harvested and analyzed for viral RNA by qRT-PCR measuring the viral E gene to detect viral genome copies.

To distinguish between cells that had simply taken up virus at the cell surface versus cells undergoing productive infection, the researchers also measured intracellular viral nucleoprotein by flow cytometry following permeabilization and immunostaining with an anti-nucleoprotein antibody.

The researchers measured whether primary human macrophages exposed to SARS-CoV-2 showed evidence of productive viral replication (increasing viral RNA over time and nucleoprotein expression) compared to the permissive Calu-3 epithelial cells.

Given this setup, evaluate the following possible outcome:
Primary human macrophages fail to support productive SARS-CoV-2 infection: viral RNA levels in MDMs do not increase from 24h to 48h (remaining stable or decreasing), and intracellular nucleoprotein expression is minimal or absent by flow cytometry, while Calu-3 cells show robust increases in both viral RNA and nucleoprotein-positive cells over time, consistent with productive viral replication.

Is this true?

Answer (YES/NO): YES